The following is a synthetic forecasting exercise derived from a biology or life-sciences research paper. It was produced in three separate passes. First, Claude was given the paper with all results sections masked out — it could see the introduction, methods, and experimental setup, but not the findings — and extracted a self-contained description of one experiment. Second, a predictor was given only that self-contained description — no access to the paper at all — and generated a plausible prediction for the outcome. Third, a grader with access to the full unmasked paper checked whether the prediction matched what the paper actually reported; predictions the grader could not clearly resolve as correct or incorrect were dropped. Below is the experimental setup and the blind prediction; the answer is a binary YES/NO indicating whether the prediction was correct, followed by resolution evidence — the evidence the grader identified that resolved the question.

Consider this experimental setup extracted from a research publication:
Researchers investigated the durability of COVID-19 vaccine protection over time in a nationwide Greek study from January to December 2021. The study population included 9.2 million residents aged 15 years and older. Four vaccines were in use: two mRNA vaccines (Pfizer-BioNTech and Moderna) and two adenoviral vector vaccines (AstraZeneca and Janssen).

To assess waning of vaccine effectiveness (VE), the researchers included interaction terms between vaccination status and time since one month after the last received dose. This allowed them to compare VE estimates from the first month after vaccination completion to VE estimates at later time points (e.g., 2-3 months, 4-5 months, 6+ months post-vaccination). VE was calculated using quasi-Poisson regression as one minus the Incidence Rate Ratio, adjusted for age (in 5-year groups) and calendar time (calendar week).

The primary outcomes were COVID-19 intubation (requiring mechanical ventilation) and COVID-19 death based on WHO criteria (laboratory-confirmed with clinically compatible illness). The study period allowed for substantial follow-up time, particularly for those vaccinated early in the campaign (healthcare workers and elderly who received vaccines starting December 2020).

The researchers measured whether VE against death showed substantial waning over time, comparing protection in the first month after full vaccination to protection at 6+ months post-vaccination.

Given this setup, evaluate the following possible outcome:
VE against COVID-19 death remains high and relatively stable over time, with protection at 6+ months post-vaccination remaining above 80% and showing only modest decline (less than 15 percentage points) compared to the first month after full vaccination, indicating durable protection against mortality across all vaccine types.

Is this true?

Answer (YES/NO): YES